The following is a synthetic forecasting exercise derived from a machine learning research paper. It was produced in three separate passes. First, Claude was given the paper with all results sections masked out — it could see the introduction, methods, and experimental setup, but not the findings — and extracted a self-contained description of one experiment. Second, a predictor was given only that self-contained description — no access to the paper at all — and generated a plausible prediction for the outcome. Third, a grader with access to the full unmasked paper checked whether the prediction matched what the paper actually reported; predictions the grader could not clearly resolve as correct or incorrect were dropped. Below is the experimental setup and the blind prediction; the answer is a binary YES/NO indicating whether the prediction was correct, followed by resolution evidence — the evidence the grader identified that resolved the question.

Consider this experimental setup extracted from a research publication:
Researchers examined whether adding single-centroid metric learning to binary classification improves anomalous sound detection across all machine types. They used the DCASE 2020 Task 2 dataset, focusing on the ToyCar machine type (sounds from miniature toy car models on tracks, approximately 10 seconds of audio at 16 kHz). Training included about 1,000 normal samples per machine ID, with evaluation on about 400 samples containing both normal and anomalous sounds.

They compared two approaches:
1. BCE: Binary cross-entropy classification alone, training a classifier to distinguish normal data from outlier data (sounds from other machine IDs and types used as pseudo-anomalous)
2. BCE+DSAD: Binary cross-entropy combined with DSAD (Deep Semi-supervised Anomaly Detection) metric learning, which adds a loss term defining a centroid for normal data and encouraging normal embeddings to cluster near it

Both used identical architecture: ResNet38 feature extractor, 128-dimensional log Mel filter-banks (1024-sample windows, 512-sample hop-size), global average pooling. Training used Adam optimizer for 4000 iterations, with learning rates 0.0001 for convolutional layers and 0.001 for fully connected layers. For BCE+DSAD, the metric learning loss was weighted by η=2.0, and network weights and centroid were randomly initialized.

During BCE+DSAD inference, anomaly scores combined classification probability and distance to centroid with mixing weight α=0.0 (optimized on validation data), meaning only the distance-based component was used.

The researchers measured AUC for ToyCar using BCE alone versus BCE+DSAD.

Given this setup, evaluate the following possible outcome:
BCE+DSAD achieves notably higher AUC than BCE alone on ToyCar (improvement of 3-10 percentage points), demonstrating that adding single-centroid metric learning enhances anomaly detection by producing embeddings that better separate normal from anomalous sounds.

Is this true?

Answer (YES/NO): NO